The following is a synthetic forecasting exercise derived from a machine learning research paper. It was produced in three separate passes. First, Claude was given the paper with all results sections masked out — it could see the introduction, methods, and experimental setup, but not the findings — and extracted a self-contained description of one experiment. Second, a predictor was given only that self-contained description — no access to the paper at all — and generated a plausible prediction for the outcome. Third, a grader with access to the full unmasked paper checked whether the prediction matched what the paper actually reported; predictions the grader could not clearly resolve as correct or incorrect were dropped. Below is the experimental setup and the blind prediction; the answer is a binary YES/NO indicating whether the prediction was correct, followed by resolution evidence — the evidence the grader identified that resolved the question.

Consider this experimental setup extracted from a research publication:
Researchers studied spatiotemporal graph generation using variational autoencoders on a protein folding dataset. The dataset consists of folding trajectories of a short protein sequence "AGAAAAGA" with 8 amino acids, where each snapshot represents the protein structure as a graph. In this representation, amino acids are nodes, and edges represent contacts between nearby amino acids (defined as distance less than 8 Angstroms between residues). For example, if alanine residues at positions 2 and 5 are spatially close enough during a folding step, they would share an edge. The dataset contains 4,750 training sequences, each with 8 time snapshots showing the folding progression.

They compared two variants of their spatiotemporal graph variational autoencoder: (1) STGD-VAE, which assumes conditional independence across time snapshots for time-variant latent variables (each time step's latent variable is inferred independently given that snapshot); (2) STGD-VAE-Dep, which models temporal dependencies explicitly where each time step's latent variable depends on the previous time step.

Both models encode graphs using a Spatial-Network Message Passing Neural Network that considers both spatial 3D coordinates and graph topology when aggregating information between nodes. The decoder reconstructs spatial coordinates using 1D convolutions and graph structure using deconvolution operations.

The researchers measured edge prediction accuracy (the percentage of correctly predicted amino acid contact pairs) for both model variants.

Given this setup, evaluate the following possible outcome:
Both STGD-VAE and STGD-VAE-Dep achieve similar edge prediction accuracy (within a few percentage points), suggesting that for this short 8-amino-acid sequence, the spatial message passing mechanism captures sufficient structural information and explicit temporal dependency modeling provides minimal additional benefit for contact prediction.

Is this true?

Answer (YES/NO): NO